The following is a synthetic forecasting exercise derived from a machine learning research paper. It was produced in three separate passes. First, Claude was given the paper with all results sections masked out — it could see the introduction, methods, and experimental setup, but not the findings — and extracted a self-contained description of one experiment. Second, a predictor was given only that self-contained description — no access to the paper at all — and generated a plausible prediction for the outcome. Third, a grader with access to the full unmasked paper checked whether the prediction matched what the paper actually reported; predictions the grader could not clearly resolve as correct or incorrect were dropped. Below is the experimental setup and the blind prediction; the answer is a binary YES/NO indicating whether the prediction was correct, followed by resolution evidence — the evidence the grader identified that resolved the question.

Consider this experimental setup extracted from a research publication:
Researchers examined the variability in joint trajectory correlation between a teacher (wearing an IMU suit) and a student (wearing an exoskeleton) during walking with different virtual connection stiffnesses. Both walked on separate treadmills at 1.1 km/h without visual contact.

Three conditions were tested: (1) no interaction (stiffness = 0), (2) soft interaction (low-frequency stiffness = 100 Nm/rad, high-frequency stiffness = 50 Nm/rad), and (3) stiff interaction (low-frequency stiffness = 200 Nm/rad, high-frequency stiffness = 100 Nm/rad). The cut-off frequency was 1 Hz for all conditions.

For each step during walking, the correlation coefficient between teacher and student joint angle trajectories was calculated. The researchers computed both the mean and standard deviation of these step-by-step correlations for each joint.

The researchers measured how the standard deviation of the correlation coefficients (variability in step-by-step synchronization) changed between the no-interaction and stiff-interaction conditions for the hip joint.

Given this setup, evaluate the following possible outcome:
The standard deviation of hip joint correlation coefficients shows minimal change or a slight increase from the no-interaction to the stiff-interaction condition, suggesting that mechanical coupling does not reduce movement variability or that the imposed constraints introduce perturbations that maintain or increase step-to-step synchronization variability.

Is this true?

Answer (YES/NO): NO